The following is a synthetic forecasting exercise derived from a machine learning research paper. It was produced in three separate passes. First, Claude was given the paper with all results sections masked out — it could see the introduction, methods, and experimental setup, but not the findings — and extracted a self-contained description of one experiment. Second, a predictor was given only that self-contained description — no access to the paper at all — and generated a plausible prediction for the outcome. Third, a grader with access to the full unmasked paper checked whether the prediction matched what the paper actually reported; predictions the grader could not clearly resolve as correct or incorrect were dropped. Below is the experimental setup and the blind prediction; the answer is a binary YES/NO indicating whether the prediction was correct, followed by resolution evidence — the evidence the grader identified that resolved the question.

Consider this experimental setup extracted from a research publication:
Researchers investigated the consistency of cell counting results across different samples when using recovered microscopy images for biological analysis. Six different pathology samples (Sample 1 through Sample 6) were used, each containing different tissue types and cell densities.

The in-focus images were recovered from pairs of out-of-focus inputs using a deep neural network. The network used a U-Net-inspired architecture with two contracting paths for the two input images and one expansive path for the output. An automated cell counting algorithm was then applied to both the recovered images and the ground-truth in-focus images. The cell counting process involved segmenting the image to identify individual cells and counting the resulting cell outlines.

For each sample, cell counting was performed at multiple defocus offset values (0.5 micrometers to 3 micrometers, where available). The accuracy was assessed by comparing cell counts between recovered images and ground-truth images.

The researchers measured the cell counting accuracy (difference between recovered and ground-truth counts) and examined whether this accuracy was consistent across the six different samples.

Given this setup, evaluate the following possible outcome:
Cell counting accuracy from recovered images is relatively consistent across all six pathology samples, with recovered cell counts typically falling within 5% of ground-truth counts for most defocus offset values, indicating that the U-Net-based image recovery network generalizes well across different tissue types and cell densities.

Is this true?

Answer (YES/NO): YES